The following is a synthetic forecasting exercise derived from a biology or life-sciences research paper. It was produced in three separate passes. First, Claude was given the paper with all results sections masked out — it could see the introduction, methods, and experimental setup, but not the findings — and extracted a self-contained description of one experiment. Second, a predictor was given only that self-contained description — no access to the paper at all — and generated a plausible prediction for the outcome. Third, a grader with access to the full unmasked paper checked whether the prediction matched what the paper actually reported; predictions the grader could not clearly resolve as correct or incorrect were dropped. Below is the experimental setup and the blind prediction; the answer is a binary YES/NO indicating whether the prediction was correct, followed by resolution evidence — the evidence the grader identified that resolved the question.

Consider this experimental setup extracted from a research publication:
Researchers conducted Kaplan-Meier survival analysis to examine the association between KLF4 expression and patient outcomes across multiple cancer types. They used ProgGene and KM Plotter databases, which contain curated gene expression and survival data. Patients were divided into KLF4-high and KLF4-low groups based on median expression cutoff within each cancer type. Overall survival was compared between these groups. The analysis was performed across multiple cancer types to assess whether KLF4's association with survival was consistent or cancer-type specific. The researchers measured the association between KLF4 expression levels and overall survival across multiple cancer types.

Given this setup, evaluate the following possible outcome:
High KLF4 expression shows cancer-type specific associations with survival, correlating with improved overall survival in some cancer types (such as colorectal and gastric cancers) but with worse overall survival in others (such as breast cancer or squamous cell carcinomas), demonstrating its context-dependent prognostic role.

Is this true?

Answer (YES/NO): NO